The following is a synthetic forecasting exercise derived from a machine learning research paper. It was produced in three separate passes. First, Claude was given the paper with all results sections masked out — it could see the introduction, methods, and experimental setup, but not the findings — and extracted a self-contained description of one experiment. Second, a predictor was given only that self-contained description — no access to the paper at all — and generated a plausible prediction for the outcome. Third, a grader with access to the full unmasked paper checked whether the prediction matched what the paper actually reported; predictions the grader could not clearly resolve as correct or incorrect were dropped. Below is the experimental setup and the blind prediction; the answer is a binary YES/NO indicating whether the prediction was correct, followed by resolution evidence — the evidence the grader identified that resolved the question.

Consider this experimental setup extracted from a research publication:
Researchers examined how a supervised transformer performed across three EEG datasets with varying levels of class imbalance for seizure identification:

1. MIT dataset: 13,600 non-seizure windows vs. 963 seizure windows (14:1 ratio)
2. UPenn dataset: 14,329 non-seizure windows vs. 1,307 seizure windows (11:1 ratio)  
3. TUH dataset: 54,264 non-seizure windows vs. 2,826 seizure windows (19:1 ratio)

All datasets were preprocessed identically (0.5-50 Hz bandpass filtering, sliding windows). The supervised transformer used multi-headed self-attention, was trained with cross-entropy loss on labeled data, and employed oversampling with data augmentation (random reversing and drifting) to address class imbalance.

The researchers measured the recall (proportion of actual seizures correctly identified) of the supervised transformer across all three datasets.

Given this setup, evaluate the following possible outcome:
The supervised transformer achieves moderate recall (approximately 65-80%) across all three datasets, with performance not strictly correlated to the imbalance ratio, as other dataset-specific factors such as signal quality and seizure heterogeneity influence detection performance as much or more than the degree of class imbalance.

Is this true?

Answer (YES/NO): NO